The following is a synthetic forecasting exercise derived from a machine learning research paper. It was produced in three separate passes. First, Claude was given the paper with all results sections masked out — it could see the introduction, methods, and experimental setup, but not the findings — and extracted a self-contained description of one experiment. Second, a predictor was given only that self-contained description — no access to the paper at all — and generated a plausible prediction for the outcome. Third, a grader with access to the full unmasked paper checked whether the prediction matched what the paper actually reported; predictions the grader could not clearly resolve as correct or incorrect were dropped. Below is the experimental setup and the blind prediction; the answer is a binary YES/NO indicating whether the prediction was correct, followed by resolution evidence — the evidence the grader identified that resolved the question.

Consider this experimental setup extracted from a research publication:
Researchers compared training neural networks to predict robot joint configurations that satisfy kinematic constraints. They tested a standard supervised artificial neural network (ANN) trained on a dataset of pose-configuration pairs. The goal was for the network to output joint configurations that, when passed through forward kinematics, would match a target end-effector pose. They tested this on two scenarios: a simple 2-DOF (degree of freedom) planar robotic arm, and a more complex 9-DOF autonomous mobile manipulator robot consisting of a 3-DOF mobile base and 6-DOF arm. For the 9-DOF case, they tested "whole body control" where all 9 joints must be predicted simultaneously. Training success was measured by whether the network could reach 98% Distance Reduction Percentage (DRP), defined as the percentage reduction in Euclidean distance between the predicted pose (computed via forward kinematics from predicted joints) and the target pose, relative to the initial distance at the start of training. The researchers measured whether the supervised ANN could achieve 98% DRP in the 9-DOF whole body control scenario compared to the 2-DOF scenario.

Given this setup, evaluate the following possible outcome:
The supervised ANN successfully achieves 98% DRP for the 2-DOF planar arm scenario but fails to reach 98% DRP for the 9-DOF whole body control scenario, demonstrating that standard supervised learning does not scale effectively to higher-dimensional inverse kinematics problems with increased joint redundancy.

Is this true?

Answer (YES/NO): YES